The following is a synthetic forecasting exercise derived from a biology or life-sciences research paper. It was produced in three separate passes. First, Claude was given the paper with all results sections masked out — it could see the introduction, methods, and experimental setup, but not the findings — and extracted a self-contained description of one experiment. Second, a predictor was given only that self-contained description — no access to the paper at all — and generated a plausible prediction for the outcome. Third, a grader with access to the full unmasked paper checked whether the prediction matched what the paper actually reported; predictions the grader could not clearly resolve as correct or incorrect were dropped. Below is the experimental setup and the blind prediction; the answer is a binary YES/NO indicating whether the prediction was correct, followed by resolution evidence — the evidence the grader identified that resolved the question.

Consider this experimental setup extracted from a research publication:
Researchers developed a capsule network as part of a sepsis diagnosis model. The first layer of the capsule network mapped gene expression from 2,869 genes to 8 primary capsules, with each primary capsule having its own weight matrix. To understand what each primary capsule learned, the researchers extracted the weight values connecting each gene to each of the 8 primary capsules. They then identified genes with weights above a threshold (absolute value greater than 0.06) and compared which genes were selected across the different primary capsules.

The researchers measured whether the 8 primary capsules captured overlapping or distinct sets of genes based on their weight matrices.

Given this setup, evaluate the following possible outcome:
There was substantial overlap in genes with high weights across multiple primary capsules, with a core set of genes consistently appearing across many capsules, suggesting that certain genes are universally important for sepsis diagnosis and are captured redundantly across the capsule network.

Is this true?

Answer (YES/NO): NO